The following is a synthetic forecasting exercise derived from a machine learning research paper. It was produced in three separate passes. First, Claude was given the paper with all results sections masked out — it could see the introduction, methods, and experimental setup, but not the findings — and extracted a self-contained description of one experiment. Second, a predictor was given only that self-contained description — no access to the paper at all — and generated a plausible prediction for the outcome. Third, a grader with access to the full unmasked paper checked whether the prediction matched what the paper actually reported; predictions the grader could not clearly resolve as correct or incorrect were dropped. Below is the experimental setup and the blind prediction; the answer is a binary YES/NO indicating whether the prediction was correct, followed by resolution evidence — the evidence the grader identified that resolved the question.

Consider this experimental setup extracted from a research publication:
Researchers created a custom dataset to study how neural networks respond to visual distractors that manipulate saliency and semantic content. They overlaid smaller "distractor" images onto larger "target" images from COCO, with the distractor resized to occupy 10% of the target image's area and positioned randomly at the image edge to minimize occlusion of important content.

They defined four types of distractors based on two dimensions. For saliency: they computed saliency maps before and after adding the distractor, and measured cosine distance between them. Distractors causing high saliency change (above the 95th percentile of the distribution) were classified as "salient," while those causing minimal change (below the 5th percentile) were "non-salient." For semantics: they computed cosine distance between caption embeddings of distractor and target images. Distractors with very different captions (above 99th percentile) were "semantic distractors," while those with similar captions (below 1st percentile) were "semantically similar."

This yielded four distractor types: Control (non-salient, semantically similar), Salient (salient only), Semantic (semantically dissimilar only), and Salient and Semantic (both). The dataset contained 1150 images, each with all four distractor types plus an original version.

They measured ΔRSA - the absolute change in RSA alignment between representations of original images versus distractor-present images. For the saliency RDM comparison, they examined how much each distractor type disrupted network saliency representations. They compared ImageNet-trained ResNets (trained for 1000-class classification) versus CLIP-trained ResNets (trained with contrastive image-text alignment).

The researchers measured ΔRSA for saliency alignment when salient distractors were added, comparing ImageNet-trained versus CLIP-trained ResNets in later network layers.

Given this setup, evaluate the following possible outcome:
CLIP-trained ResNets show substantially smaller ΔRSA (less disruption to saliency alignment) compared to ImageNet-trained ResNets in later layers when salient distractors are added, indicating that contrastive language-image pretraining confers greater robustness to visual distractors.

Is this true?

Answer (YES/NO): YES